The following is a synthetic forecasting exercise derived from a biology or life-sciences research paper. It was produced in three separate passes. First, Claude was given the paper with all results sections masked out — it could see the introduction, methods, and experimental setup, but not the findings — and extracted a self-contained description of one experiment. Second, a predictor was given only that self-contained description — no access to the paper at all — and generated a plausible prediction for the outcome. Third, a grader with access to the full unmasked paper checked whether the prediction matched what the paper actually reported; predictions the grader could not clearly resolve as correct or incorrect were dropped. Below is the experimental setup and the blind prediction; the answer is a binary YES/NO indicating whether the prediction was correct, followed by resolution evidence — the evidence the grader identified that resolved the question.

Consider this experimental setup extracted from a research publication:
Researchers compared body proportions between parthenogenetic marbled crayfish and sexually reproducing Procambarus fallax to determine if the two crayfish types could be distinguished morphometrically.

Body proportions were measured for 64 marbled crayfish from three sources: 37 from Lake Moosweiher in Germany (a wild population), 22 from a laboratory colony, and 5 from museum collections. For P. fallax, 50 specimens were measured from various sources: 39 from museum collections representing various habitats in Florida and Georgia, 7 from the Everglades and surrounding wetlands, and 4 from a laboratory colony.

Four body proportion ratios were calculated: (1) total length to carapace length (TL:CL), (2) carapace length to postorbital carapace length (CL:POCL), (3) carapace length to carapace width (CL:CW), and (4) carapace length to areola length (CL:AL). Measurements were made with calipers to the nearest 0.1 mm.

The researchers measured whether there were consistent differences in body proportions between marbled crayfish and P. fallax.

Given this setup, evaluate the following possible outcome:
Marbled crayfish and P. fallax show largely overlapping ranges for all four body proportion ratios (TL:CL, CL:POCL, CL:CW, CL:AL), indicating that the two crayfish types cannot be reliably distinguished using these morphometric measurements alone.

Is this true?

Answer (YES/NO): NO